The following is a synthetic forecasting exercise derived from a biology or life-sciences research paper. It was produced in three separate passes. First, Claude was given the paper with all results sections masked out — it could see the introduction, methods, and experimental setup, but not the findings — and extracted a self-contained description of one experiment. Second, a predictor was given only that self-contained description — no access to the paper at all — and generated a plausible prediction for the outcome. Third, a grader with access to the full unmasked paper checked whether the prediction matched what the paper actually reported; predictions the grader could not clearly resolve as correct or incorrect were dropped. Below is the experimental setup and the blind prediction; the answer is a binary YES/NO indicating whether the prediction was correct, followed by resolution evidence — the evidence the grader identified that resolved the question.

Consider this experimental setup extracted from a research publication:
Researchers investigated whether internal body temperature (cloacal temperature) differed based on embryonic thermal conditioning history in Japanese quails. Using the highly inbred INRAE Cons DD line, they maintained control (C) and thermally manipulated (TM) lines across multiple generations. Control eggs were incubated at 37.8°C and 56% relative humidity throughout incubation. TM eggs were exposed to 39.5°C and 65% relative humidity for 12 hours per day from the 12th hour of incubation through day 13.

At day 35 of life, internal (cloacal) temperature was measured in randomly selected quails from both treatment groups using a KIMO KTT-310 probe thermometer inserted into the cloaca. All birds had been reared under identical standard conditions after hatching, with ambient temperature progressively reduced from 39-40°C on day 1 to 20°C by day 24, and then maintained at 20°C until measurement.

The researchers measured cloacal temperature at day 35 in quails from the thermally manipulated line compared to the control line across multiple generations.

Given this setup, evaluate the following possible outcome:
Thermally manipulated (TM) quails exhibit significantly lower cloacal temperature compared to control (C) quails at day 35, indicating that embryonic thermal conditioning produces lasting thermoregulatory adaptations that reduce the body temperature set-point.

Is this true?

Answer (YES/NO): NO